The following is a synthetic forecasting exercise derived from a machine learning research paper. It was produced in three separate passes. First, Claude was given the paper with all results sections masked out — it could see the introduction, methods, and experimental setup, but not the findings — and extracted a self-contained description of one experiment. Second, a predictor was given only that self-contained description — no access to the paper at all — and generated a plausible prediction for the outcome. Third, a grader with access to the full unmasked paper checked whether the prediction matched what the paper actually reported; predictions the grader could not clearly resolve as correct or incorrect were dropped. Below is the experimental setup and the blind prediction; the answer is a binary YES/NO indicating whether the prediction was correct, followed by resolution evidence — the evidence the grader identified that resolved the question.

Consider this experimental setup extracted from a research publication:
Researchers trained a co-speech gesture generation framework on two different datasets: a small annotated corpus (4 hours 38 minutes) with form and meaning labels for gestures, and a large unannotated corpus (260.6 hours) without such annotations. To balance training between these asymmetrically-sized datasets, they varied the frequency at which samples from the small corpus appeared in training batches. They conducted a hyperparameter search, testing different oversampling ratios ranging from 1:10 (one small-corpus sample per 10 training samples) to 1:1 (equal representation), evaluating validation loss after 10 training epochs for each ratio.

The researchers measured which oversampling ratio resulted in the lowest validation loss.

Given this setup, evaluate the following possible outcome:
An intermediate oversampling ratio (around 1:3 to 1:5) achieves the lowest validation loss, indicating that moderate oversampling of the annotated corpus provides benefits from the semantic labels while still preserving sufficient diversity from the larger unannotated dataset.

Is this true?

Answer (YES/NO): YES